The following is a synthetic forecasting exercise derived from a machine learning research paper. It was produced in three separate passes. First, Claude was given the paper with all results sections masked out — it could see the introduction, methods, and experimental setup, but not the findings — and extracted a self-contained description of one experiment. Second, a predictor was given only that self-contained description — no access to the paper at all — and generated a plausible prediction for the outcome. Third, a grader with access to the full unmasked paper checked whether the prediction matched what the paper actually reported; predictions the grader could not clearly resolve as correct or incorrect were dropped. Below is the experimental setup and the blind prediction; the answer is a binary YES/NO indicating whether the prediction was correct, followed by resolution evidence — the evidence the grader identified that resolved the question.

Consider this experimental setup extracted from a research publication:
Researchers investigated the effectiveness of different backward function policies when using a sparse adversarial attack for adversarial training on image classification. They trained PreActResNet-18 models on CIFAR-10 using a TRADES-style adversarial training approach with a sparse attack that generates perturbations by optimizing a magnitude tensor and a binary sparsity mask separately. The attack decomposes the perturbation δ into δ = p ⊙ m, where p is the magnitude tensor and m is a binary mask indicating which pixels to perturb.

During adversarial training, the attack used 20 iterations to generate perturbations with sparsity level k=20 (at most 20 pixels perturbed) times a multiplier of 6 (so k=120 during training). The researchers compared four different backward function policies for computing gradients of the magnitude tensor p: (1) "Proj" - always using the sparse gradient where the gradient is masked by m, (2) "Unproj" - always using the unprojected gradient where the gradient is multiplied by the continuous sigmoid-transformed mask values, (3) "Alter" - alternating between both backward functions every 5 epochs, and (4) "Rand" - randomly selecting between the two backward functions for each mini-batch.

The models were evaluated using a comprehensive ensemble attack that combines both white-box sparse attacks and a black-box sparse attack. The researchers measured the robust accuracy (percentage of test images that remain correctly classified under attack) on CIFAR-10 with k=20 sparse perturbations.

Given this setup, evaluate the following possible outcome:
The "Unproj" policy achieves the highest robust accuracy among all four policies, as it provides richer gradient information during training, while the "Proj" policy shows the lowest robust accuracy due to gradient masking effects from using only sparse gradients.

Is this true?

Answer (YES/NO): NO